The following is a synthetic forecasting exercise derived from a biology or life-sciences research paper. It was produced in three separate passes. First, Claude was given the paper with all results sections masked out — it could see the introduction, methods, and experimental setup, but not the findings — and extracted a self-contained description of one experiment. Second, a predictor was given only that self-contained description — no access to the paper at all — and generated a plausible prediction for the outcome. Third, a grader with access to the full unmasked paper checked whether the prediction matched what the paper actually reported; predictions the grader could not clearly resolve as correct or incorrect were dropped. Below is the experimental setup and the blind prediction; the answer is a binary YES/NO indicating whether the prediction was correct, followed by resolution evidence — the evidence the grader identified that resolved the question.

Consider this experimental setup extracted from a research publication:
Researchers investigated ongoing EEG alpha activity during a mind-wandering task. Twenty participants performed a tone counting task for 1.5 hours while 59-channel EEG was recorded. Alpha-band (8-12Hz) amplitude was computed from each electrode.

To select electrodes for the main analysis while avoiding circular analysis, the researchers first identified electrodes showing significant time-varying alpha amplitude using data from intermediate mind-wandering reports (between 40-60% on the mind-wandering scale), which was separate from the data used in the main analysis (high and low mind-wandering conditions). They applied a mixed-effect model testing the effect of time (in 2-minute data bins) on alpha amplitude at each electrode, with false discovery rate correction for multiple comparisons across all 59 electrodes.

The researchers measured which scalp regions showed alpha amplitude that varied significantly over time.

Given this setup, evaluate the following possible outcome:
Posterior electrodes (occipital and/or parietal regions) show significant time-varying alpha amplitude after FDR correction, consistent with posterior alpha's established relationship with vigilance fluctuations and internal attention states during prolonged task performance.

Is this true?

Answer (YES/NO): NO